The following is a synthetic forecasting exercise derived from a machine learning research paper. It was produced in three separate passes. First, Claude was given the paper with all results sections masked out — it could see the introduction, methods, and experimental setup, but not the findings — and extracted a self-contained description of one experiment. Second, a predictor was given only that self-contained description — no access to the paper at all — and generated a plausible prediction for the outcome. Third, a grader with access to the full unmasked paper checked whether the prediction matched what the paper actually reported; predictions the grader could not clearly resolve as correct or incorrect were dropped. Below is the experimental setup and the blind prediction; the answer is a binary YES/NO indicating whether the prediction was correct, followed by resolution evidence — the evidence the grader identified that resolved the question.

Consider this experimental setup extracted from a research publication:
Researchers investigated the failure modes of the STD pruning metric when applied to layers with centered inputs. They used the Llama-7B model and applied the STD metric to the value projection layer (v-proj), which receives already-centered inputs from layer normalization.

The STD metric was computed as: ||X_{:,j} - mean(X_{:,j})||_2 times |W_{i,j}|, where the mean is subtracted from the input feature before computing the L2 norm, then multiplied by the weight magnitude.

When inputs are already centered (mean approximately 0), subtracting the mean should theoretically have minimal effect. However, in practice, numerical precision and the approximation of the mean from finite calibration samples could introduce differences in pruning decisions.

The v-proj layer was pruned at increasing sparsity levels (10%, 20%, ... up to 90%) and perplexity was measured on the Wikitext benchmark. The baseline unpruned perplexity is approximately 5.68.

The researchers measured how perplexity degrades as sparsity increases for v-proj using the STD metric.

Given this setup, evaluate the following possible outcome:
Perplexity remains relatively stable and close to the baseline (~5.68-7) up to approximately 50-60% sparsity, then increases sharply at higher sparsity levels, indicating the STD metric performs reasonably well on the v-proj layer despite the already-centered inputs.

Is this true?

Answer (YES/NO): NO